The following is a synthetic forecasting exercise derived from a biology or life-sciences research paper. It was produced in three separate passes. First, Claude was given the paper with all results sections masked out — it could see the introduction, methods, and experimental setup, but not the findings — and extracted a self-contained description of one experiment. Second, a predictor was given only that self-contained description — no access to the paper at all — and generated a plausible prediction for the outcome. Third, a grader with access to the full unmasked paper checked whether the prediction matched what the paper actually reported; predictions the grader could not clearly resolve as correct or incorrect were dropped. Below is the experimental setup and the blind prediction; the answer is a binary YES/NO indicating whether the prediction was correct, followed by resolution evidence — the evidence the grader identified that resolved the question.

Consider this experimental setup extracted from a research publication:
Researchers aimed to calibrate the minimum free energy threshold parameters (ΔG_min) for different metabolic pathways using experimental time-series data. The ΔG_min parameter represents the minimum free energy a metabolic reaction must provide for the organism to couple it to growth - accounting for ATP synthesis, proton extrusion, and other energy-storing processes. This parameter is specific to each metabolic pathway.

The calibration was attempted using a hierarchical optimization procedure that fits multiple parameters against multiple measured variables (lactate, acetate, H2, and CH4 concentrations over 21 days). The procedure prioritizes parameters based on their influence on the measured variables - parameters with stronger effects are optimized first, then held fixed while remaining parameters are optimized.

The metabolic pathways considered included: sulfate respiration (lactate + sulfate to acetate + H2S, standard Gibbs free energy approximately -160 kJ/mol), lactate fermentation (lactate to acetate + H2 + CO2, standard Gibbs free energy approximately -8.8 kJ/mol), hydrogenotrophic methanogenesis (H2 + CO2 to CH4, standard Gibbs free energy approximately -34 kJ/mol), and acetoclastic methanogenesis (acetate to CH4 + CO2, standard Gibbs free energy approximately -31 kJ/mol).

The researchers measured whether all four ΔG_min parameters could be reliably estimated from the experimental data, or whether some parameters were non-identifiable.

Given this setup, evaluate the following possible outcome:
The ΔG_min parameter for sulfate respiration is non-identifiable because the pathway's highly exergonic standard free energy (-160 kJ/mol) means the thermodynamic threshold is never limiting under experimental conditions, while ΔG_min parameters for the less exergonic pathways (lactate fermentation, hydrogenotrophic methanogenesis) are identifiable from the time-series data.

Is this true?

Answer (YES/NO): NO